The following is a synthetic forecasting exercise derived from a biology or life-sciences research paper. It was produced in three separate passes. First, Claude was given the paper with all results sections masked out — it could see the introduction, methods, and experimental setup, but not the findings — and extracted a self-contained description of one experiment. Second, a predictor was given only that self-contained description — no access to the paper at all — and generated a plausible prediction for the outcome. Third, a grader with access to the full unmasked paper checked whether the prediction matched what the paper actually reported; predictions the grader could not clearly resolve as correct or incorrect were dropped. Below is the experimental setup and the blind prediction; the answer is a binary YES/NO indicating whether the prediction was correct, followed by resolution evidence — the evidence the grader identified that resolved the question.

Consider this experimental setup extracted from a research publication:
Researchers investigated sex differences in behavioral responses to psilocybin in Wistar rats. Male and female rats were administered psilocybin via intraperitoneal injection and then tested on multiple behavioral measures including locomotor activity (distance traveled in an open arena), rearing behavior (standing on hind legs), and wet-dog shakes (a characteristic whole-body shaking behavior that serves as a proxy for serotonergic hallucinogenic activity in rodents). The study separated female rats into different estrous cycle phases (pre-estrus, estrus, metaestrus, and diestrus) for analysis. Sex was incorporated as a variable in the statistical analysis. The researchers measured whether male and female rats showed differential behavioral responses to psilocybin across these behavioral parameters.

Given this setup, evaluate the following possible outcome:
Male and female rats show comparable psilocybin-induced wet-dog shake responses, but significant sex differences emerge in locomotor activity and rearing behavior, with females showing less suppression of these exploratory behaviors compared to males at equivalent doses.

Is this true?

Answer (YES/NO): NO